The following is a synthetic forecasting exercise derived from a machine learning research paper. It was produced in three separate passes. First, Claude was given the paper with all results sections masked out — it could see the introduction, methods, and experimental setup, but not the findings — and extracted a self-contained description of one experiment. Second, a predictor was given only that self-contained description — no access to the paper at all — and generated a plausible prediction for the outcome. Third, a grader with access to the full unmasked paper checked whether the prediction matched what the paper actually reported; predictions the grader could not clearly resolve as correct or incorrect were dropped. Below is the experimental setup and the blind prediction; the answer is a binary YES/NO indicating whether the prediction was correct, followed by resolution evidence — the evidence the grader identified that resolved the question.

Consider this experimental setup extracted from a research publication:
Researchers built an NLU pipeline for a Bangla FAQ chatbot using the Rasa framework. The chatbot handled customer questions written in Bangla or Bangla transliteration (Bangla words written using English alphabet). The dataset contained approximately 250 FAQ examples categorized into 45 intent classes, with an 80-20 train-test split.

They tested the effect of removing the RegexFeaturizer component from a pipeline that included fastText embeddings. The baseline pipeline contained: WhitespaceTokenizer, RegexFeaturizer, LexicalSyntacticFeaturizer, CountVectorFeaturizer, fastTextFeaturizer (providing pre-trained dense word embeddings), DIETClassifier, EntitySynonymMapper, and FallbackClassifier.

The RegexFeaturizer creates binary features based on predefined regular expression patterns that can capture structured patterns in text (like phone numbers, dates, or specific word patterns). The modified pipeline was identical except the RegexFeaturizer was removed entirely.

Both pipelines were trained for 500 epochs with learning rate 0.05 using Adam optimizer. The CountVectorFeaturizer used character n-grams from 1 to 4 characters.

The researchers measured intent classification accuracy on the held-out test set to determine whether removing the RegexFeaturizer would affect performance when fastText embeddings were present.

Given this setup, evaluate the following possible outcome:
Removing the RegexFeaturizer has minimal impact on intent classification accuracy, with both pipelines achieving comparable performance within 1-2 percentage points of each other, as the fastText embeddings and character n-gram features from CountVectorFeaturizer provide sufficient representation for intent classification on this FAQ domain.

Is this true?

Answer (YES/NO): NO